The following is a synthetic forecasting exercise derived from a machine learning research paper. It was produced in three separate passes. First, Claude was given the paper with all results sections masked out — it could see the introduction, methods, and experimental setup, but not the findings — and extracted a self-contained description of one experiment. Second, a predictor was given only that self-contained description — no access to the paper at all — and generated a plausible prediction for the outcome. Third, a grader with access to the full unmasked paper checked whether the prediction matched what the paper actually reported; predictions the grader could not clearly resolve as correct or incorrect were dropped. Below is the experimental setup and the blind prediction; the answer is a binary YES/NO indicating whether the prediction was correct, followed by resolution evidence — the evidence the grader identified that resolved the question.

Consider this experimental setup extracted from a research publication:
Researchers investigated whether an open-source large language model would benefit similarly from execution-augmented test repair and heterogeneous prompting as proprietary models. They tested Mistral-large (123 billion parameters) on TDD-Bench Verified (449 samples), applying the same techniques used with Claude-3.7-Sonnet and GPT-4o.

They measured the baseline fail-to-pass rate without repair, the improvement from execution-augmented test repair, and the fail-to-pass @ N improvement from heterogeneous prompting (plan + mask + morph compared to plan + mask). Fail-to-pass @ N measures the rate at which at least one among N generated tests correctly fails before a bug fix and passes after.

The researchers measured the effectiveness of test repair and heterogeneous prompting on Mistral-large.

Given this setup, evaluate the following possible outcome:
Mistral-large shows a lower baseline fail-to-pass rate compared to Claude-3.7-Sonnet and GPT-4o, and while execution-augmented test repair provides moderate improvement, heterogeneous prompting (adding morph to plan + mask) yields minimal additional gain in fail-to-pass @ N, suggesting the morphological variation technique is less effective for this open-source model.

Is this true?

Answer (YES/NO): NO